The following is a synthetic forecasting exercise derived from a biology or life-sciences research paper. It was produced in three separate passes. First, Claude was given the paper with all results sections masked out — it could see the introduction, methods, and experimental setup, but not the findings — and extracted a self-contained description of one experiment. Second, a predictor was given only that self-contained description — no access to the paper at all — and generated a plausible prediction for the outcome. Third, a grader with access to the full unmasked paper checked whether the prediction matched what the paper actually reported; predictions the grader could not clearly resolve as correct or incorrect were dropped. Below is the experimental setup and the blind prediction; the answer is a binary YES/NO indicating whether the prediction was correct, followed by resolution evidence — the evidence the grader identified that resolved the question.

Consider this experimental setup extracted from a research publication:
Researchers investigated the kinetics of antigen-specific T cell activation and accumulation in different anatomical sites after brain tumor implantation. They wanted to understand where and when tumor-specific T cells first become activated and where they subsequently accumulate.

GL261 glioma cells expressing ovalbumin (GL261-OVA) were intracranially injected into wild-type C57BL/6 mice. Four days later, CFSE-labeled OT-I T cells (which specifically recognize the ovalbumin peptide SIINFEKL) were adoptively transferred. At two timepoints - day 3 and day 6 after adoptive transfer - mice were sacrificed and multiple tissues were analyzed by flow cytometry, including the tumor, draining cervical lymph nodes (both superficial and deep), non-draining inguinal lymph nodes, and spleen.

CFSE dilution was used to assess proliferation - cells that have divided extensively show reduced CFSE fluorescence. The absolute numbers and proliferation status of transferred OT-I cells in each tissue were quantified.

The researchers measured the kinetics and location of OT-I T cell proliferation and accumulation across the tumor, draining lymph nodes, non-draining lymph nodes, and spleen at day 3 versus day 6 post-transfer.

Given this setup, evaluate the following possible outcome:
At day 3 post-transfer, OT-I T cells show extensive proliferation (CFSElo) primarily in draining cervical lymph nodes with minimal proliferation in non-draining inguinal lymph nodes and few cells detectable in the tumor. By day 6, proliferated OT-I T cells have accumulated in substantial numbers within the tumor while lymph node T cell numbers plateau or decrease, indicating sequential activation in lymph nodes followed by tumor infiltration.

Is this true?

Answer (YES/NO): YES